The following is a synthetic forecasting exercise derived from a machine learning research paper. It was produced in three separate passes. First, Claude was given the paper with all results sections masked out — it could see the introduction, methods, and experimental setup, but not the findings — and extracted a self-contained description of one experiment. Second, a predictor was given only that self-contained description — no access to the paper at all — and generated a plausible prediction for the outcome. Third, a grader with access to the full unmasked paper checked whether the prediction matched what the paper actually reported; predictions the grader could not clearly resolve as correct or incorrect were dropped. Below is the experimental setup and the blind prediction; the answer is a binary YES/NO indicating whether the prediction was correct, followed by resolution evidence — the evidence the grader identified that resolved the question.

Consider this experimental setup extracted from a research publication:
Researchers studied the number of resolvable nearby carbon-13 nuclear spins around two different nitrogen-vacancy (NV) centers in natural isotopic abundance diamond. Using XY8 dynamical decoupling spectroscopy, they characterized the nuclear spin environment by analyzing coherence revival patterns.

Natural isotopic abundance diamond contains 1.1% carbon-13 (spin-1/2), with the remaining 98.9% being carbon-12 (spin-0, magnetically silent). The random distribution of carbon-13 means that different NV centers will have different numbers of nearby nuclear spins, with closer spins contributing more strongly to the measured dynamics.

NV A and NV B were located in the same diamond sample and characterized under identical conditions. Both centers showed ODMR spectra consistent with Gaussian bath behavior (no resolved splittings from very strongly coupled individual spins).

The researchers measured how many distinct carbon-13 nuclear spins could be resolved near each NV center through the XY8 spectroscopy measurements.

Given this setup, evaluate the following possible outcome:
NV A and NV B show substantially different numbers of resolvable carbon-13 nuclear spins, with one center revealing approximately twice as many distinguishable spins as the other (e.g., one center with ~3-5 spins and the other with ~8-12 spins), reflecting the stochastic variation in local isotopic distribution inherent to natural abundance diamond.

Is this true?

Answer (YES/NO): NO